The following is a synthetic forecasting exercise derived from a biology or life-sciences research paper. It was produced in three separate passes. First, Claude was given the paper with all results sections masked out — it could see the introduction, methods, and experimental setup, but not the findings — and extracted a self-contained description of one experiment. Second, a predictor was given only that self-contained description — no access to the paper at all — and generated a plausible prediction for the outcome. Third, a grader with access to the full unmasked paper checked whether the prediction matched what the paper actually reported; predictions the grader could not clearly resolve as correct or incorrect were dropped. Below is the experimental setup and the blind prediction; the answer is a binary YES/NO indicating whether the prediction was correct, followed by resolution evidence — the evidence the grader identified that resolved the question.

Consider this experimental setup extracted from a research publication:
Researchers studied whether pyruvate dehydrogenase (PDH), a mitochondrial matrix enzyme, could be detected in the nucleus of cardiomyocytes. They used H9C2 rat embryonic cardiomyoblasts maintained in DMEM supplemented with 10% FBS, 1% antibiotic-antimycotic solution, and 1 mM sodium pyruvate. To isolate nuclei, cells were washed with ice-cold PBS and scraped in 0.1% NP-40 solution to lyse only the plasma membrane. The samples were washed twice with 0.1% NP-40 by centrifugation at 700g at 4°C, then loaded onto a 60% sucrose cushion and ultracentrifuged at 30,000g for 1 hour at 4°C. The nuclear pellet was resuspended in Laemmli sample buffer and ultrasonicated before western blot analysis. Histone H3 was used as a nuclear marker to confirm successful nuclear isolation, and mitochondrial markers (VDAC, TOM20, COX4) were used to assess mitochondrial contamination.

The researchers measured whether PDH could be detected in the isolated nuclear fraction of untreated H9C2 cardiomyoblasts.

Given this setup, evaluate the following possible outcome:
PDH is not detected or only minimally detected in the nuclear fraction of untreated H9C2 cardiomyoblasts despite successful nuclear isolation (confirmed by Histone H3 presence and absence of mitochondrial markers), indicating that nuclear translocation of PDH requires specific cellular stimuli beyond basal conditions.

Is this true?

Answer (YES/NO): NO